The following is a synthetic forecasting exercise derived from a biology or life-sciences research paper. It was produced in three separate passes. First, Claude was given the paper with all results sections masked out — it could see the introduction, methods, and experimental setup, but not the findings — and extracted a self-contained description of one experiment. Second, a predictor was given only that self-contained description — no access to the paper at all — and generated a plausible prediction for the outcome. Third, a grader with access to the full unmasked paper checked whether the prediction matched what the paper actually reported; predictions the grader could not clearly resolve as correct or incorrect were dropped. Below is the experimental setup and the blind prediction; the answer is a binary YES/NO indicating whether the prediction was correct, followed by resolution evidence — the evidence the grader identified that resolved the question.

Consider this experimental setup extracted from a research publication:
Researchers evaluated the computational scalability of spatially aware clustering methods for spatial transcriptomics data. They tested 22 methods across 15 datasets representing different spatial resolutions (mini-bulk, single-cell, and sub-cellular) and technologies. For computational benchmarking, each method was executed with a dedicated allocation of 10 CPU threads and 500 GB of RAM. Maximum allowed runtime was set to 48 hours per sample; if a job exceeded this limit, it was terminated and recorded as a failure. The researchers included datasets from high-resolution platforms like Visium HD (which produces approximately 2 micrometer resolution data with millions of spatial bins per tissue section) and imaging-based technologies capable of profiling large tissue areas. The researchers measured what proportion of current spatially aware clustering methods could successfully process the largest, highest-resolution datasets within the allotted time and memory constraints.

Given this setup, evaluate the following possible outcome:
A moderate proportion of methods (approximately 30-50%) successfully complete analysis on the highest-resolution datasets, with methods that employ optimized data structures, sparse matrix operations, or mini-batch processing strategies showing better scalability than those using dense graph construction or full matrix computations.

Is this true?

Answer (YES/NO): NO